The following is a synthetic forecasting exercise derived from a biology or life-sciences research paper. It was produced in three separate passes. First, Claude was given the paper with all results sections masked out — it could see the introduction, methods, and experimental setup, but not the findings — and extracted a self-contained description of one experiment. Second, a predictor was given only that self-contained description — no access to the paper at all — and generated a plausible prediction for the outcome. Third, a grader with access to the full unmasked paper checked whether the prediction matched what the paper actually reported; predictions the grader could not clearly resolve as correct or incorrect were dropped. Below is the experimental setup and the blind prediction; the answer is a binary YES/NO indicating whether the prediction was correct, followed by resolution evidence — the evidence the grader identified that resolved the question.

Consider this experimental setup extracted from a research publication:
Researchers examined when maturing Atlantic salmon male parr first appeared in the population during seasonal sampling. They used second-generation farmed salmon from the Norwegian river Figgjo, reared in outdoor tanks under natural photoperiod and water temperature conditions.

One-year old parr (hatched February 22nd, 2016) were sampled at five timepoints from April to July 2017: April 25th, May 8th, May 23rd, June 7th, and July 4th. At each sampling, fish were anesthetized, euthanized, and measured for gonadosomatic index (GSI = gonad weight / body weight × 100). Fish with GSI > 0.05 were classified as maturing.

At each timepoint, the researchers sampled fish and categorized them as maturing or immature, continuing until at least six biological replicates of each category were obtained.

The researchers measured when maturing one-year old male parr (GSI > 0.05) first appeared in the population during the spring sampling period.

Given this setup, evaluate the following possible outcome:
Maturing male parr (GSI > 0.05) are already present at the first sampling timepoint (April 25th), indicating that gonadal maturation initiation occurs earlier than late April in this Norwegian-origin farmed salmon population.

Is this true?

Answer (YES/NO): YES